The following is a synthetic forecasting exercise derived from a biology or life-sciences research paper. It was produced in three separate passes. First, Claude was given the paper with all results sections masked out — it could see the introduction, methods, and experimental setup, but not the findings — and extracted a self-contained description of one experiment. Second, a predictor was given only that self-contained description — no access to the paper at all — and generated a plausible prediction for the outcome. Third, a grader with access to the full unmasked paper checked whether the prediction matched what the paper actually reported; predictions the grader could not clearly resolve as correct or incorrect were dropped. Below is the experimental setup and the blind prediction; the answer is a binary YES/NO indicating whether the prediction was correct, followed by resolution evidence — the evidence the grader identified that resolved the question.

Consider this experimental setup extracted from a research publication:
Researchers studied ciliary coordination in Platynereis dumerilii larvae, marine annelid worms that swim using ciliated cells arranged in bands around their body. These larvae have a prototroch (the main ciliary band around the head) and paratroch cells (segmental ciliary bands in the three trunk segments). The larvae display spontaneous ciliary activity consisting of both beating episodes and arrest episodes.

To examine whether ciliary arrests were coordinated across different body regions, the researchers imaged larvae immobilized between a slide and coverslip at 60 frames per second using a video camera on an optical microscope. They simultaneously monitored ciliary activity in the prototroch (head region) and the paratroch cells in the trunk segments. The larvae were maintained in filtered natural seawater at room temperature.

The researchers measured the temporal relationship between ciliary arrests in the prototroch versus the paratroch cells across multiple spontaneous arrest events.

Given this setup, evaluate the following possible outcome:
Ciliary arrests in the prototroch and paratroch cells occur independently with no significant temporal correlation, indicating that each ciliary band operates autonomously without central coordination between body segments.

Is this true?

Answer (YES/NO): NO